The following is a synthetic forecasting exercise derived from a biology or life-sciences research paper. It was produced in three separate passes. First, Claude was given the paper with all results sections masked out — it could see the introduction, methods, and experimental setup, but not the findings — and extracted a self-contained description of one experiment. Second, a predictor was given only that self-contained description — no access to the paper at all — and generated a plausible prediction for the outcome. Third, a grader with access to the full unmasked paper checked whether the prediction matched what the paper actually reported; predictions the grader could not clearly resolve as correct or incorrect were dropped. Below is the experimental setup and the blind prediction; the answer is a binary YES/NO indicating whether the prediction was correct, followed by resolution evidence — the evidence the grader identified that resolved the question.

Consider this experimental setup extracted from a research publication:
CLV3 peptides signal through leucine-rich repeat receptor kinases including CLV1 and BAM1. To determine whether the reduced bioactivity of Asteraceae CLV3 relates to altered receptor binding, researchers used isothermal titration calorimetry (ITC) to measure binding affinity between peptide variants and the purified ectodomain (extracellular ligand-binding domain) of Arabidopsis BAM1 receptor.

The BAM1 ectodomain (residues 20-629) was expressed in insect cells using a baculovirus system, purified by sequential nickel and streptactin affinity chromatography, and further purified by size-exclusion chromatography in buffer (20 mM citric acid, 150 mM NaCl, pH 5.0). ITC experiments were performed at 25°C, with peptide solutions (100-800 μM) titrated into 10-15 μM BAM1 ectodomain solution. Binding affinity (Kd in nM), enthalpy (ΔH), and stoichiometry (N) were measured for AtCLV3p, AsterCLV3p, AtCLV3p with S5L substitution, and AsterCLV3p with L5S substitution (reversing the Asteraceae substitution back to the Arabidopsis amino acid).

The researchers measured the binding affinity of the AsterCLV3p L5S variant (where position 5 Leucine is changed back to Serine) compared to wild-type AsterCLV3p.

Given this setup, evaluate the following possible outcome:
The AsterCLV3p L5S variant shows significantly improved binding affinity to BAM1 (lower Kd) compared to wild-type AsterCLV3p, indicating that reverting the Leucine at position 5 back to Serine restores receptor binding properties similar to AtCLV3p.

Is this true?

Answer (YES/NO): NO